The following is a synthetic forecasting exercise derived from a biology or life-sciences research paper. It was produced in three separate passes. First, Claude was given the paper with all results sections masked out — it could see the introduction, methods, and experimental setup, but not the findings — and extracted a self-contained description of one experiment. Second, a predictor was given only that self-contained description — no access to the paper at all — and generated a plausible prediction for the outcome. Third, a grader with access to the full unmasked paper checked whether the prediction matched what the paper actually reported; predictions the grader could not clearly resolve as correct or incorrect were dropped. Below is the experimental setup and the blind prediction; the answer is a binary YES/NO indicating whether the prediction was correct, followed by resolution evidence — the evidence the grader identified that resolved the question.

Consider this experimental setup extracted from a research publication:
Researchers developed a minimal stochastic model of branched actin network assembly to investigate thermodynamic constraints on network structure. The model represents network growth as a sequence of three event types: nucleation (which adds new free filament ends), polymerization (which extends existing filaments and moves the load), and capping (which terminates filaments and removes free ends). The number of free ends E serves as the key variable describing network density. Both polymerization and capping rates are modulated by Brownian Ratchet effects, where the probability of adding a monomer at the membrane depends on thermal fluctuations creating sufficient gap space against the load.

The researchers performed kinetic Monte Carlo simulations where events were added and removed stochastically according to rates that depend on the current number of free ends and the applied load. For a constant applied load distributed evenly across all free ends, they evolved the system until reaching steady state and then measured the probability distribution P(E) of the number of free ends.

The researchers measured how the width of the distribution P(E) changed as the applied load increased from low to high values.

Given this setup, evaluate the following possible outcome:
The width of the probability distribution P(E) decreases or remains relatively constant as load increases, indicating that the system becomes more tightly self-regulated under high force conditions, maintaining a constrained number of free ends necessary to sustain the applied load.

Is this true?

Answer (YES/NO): NO